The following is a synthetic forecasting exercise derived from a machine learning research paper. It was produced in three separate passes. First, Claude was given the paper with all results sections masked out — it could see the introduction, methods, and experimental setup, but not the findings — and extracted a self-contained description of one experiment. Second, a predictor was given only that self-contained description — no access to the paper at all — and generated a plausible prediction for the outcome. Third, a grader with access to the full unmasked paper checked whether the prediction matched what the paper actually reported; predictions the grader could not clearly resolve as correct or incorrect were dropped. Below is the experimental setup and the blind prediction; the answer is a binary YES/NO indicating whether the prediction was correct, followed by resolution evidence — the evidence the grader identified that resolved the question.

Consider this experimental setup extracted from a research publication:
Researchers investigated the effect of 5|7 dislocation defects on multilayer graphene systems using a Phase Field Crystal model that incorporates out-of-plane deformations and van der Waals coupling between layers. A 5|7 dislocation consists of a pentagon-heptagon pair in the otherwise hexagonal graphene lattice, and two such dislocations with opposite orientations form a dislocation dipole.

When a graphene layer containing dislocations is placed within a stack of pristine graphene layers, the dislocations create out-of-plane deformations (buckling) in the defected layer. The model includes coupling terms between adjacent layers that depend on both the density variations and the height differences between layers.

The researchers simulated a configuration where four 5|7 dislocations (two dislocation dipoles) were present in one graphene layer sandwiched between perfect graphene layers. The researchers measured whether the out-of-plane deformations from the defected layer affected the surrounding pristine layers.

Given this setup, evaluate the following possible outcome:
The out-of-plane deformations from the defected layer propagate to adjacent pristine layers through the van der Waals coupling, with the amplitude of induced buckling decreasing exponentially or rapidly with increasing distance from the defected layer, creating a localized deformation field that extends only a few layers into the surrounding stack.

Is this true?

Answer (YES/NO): NO